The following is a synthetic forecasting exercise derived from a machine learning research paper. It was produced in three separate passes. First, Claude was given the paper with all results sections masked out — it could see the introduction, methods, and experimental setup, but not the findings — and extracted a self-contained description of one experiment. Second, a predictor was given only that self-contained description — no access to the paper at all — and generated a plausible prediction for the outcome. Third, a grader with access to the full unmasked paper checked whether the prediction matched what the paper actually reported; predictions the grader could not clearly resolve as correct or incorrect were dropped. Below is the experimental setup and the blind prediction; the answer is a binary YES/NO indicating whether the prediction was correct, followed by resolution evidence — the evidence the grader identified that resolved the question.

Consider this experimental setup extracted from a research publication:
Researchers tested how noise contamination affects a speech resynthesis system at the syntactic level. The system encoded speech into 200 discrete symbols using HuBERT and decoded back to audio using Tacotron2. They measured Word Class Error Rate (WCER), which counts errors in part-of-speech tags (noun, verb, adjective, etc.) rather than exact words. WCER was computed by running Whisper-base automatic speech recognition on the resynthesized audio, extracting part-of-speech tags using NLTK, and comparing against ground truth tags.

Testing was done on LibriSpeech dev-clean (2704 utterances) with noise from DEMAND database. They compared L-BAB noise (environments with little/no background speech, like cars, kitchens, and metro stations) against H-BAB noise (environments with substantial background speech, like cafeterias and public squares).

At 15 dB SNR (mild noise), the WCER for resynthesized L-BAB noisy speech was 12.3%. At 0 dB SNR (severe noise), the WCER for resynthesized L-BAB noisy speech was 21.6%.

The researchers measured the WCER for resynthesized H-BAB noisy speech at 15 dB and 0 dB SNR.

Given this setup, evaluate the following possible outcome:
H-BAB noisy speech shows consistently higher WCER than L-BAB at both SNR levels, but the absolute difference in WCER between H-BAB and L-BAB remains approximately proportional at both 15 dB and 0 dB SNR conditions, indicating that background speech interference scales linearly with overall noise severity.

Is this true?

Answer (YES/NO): NO